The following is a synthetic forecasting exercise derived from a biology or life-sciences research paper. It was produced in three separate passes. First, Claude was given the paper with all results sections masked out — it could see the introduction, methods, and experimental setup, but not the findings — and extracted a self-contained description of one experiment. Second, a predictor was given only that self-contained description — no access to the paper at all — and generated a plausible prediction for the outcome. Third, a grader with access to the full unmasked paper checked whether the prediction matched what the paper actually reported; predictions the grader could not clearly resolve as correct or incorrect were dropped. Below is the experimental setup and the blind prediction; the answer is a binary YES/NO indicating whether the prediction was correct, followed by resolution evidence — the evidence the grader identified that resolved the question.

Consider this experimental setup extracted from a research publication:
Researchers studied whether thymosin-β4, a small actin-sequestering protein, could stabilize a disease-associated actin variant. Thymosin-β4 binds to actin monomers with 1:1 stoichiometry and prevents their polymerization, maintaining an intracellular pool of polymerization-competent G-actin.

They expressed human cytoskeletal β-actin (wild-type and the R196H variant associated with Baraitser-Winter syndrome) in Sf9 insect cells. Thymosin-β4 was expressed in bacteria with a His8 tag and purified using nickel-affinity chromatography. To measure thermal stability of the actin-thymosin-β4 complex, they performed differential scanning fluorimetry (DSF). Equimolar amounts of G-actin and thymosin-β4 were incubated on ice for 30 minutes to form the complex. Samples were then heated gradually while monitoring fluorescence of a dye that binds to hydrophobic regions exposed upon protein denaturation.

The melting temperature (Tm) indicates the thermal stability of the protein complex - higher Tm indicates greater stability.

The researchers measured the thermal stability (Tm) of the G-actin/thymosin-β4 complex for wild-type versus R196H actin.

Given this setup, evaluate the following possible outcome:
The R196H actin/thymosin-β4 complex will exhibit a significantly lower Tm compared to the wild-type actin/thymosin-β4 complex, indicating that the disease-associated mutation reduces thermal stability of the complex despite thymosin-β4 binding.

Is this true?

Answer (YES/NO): YES